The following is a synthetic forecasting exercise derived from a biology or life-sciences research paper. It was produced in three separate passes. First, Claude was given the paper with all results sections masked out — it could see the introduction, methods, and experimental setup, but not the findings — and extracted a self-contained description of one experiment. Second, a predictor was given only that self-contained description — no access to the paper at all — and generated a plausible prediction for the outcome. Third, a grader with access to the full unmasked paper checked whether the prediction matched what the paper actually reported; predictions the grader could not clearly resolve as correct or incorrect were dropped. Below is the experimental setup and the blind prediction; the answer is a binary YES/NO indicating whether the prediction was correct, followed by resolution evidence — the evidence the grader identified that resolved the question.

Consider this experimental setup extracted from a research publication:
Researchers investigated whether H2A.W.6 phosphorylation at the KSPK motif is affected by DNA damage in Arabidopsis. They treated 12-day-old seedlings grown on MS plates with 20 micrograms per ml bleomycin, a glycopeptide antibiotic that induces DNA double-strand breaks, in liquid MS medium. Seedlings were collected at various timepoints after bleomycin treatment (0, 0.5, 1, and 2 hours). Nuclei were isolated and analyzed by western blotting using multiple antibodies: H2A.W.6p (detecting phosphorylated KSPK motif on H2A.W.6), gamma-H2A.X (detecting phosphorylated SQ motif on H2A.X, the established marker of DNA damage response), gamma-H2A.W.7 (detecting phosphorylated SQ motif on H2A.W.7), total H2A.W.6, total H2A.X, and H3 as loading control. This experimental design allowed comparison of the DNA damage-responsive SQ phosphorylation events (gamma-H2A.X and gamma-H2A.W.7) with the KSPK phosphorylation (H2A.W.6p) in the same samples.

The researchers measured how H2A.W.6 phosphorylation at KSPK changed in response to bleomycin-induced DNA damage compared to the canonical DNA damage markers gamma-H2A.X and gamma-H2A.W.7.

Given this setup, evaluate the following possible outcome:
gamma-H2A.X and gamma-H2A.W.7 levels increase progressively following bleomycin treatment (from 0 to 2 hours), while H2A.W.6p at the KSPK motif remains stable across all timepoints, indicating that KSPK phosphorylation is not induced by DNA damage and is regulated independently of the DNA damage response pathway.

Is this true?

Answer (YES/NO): NO